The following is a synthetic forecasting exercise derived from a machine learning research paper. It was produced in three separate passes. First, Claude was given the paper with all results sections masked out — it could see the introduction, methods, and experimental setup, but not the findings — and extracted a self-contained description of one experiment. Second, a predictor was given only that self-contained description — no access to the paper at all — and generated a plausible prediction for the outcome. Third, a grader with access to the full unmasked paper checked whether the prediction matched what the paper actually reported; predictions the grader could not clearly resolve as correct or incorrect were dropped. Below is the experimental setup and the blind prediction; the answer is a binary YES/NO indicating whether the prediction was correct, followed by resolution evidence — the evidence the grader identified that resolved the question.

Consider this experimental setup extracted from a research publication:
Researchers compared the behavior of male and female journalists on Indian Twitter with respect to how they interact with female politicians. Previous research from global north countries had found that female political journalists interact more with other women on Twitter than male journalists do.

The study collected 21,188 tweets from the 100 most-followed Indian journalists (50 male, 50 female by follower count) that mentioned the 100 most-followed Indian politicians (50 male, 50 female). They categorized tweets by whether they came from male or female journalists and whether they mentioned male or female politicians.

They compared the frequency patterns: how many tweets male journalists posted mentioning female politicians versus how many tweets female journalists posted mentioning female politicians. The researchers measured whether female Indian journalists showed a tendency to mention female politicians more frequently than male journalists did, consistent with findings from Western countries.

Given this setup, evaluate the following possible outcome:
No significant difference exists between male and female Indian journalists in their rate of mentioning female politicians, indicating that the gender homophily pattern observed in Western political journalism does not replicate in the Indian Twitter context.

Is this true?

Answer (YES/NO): YES